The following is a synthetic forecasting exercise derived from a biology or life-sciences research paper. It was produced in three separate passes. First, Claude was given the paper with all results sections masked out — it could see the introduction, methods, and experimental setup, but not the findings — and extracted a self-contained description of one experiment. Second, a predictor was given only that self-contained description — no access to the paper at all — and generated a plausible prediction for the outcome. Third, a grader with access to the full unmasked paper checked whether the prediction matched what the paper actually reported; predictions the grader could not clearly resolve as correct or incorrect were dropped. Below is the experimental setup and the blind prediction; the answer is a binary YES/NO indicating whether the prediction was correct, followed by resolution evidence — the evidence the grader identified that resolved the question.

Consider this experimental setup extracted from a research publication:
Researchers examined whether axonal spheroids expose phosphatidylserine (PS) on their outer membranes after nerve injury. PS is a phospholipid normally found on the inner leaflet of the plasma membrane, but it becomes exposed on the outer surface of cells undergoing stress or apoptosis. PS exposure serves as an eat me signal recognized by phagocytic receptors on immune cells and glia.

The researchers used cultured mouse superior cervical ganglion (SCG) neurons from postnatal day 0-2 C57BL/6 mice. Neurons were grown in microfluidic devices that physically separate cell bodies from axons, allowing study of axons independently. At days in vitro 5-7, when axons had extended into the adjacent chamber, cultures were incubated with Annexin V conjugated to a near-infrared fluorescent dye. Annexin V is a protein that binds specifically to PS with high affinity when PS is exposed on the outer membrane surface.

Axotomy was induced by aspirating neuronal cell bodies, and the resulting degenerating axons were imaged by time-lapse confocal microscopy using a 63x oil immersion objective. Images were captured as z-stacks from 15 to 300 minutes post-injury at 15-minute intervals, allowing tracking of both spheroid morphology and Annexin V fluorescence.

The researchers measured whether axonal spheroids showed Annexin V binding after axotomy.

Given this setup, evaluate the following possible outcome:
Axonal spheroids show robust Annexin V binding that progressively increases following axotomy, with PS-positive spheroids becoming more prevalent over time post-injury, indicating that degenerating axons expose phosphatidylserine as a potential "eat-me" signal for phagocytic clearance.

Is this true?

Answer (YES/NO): NO